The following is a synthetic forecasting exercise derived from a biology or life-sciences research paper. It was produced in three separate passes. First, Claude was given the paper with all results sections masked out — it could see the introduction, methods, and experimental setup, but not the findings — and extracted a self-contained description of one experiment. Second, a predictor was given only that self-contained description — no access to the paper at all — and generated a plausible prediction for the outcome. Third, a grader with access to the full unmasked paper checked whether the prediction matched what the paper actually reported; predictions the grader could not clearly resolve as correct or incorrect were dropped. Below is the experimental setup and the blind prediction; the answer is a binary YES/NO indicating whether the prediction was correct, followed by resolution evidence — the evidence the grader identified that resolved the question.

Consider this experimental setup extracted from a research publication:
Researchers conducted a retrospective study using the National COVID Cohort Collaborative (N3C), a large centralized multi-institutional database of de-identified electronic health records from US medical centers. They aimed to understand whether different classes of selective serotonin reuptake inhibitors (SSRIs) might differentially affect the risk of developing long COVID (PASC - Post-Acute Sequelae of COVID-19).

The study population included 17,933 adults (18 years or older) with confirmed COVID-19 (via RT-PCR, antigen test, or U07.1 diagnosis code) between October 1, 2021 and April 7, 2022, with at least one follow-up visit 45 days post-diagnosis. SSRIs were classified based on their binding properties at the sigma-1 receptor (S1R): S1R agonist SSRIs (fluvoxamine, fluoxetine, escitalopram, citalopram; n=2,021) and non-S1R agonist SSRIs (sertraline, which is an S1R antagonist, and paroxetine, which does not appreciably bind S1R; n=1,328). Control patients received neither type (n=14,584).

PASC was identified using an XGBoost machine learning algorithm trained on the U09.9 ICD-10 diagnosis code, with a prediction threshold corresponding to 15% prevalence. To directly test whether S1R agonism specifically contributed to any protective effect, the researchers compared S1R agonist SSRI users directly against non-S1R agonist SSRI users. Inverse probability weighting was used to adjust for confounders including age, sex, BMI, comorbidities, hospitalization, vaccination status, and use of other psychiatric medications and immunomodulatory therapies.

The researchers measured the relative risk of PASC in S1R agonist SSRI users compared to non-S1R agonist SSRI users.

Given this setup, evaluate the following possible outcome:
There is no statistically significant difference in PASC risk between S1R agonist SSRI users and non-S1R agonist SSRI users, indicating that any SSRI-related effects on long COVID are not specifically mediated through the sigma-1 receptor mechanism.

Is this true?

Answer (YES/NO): YES